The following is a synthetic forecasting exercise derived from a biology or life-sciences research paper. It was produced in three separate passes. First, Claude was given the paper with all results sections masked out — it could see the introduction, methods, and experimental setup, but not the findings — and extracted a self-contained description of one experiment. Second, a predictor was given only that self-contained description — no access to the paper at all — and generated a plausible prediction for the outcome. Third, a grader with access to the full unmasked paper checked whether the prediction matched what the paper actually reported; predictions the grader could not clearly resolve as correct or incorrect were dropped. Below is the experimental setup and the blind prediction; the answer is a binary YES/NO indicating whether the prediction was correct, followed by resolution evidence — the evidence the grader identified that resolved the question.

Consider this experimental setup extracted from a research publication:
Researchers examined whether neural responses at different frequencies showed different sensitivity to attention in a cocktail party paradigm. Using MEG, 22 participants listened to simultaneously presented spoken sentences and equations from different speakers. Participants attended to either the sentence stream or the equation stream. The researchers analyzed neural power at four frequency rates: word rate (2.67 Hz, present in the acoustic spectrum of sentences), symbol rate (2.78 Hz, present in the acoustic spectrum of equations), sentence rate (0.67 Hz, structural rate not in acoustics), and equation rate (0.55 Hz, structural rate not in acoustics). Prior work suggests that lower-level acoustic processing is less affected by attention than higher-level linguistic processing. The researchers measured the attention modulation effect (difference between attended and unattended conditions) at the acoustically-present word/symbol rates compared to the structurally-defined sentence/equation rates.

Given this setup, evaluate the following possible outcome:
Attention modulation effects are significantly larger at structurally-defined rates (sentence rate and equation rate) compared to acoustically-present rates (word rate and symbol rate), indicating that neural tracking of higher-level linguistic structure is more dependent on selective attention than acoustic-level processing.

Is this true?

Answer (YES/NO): YES